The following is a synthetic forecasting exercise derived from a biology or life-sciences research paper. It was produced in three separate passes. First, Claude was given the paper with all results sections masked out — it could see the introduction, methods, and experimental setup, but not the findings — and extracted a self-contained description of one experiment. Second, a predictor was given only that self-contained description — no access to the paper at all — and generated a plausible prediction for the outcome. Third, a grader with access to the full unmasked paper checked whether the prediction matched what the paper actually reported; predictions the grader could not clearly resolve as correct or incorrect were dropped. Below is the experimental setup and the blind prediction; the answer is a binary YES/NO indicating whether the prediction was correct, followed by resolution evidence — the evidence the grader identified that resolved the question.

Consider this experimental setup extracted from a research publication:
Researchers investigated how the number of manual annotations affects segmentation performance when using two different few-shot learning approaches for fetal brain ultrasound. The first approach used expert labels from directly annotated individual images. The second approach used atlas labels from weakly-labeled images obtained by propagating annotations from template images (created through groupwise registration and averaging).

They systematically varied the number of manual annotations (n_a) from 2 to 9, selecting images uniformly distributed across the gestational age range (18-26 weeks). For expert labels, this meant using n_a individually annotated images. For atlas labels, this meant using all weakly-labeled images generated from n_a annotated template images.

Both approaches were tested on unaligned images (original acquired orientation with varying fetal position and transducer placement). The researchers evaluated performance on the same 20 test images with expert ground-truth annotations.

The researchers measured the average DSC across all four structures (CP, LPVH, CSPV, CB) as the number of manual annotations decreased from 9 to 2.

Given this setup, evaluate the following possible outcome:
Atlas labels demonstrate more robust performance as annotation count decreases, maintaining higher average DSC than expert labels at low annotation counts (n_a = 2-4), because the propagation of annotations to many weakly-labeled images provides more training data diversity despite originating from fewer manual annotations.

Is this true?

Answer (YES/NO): YES